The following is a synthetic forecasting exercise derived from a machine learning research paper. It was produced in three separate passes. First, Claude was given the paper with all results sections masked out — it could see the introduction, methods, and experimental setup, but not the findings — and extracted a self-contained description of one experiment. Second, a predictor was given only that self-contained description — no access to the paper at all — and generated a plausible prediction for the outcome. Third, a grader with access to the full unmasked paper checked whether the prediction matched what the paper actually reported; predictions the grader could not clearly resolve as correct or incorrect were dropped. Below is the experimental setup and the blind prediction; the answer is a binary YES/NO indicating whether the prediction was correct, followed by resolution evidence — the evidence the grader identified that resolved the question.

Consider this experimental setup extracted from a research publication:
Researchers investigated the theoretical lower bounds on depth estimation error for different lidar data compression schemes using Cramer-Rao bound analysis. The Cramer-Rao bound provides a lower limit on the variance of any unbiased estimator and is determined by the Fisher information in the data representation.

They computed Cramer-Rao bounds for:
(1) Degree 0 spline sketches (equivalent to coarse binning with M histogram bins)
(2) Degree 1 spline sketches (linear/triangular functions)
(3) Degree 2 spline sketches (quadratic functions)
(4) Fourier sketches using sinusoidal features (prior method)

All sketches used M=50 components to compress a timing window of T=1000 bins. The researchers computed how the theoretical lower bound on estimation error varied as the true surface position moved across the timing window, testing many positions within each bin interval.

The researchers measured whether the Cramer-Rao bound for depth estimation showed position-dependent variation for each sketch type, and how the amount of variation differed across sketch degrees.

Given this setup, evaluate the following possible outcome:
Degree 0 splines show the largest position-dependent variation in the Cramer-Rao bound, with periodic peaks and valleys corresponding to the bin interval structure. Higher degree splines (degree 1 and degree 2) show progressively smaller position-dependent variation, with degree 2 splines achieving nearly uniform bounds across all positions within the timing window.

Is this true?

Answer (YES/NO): NO